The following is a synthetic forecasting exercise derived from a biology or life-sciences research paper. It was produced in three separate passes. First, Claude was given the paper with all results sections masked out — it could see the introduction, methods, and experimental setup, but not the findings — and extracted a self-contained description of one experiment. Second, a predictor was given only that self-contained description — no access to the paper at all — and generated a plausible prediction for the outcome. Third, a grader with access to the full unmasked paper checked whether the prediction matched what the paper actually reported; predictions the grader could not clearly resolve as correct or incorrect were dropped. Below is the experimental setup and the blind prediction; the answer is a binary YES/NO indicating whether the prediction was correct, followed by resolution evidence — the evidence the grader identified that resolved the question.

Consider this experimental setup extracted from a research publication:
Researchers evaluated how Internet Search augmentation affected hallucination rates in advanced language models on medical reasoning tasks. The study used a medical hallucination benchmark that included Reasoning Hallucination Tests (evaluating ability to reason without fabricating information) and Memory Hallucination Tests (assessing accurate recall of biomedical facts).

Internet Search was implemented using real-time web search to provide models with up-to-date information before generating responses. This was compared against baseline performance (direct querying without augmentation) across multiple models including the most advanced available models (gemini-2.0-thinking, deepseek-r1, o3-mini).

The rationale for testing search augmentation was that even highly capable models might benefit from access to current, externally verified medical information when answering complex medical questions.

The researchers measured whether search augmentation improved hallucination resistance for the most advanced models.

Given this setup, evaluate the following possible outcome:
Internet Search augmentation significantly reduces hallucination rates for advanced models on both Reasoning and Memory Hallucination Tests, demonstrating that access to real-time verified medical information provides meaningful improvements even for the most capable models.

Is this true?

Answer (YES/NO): NO